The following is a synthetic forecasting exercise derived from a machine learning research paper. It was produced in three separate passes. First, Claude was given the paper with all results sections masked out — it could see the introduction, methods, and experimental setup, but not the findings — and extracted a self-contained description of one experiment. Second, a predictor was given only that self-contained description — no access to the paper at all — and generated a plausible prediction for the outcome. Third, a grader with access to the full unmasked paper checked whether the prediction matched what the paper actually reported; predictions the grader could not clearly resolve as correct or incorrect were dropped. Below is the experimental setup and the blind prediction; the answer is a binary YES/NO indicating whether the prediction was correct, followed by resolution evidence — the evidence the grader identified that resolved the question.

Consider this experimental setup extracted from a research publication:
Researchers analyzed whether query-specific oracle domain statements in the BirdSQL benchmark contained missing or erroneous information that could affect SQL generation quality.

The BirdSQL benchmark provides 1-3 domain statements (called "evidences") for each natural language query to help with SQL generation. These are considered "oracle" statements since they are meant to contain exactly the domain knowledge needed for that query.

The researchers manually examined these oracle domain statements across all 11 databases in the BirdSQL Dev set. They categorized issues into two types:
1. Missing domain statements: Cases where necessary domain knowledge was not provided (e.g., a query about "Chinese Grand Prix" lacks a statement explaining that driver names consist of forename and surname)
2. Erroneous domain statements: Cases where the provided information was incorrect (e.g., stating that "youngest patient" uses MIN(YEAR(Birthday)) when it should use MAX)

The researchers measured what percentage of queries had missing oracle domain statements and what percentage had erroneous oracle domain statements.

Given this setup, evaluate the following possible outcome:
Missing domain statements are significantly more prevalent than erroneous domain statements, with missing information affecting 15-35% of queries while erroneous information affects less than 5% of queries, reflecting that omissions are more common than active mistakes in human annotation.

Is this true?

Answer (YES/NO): NO